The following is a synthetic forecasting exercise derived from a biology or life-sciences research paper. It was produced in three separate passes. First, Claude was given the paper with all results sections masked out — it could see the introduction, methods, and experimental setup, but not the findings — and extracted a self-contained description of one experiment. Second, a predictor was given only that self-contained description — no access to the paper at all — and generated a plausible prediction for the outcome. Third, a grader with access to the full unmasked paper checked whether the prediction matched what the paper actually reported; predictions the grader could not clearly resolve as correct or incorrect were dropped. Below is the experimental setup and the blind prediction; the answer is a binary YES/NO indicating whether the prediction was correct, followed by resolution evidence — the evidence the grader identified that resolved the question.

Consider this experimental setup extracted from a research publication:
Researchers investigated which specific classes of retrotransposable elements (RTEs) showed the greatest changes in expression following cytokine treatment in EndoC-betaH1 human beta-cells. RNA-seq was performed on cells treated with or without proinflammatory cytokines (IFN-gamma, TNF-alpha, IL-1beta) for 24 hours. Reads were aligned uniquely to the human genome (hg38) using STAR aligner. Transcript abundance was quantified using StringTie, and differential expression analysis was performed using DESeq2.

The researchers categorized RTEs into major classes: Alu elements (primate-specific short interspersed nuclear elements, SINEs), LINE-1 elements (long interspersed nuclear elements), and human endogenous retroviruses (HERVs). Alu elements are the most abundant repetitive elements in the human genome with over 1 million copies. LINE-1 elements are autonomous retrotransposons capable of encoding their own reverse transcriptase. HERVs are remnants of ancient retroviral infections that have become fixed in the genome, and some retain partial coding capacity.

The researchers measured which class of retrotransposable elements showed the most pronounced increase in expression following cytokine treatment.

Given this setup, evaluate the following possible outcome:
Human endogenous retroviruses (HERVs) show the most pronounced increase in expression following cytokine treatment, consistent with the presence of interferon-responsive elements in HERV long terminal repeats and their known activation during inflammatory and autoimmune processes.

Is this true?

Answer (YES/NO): NO